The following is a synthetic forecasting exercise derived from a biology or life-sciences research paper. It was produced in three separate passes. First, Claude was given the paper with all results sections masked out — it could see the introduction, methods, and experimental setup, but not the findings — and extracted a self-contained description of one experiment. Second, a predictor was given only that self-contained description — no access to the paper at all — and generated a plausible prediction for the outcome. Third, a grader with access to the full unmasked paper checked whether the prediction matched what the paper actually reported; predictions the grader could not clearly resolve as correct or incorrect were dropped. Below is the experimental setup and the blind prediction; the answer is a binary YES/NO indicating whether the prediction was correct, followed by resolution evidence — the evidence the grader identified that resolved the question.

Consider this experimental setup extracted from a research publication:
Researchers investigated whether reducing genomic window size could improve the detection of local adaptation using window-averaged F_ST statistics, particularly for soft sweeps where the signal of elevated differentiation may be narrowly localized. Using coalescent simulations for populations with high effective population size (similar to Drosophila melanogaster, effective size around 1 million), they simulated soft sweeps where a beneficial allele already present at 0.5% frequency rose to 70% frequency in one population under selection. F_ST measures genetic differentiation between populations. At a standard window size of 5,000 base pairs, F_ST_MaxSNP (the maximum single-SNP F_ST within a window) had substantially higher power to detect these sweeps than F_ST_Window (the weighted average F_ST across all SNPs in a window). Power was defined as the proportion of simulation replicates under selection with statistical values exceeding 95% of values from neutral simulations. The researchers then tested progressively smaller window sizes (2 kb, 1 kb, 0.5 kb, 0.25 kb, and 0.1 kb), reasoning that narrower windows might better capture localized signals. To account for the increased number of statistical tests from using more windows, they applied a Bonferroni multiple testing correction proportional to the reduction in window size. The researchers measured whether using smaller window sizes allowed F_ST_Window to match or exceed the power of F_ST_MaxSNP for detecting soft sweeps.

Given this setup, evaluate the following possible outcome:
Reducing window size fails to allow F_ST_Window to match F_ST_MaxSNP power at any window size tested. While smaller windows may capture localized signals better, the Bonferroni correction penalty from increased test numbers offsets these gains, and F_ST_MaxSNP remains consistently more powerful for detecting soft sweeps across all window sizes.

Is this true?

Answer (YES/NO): YES